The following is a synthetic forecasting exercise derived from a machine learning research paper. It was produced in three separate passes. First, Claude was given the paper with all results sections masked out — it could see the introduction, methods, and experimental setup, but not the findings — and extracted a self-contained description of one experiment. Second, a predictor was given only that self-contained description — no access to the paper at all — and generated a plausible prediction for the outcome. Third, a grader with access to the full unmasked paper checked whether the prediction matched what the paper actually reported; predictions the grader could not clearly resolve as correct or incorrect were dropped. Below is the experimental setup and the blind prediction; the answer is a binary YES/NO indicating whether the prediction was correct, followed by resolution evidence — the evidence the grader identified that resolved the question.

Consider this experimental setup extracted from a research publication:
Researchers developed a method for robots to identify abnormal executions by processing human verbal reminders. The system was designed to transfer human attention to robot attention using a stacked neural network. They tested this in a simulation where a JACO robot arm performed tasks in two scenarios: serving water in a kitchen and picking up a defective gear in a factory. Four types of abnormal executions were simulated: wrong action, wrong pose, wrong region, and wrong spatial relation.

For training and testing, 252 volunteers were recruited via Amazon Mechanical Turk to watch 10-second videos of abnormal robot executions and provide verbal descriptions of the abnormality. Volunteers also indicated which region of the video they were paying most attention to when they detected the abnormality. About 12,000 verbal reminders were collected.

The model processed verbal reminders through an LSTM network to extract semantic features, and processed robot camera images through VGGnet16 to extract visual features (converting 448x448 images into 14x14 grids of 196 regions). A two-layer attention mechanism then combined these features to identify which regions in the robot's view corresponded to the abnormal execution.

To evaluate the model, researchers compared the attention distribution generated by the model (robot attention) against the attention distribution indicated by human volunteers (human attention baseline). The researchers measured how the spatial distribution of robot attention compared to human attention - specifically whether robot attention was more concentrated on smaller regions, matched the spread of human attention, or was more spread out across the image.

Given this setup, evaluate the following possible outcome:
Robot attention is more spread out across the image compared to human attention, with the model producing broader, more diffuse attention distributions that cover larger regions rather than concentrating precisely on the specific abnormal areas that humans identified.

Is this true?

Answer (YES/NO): NO